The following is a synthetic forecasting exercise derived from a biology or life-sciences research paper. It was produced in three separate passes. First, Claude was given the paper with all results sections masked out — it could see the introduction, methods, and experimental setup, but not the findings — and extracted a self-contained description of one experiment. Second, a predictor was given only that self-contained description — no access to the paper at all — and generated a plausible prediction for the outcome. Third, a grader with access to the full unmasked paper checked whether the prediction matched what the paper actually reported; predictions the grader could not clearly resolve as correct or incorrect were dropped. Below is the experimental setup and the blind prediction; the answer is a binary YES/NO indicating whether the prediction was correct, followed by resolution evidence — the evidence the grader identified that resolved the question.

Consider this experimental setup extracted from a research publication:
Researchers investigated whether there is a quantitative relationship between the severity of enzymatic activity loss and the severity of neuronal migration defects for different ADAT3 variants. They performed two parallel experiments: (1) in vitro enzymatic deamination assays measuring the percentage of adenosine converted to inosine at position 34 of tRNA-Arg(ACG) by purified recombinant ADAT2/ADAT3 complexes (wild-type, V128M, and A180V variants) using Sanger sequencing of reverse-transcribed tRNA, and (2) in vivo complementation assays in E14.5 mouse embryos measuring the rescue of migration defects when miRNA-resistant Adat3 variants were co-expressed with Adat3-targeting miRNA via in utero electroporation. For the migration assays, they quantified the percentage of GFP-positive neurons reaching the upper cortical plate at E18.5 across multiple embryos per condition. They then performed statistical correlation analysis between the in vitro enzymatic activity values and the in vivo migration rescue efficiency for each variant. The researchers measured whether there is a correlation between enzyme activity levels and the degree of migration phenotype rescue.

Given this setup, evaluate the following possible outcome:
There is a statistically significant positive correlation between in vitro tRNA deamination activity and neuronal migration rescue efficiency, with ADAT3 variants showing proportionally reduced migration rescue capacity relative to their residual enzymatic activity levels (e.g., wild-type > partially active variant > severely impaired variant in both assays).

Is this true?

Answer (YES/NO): NO